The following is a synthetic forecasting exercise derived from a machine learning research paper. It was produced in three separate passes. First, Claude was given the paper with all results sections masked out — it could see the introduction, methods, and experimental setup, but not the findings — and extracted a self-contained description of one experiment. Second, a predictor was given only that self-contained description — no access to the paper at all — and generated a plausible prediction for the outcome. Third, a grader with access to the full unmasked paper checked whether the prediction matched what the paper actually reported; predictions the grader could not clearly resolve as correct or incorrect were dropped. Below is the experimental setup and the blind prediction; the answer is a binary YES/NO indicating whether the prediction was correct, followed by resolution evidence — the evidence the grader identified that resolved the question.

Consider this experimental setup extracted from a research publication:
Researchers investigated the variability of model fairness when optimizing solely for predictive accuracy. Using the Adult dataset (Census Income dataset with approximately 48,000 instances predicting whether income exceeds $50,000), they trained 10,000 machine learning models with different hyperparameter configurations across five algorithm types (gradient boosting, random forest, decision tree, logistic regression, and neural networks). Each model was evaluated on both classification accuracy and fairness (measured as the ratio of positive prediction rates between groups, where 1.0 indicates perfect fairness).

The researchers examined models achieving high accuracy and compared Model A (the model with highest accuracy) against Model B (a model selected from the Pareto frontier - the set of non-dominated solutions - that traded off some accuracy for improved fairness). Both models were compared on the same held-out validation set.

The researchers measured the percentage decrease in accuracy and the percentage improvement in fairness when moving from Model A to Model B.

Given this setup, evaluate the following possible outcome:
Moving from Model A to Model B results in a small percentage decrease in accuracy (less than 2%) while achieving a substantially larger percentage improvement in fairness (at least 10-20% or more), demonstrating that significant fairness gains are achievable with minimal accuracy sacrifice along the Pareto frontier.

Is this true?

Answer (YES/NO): YES